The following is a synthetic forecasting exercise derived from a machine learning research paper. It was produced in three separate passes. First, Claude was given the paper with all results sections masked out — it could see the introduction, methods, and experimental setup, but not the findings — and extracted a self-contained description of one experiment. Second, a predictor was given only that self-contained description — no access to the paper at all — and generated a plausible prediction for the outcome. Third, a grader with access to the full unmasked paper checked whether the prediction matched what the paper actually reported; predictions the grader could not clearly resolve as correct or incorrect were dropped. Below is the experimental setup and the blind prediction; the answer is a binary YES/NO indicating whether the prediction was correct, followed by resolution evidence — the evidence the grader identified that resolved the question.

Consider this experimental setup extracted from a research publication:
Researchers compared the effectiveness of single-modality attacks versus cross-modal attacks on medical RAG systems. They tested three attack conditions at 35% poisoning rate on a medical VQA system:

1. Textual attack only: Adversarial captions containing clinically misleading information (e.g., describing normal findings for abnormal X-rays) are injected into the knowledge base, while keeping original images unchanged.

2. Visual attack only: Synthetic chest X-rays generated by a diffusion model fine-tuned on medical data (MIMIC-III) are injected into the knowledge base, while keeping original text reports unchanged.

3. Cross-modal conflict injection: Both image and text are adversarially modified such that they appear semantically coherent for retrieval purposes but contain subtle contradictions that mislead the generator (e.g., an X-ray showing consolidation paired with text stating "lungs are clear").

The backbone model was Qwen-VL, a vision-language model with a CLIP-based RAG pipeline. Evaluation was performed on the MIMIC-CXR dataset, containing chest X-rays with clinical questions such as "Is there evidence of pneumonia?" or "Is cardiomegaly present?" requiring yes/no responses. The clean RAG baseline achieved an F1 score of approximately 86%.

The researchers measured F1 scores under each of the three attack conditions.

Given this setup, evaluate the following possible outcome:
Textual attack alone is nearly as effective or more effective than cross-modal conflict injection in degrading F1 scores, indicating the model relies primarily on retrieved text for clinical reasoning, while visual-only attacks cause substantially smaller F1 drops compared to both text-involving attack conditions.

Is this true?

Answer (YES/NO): NO